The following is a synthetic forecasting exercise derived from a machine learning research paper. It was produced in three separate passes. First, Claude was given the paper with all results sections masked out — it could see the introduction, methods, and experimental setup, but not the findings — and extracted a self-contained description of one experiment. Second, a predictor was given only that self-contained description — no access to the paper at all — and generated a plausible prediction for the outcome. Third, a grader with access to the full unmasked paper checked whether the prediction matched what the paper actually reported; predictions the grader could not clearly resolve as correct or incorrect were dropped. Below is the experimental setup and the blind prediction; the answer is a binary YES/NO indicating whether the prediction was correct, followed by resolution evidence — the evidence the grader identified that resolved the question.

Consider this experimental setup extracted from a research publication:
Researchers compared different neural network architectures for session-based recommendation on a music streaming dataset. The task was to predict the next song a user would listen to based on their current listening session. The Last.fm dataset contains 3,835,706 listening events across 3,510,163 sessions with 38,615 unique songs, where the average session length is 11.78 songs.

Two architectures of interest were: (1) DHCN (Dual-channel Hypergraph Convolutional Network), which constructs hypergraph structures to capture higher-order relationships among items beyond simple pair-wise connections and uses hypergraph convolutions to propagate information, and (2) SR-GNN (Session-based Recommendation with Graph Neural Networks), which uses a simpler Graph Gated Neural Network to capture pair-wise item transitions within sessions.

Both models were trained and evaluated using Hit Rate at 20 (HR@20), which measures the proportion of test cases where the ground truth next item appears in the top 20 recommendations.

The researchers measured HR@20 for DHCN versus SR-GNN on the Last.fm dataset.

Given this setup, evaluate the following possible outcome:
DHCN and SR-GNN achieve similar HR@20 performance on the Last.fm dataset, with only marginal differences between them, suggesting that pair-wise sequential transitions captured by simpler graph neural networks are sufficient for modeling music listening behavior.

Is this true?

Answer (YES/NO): YES